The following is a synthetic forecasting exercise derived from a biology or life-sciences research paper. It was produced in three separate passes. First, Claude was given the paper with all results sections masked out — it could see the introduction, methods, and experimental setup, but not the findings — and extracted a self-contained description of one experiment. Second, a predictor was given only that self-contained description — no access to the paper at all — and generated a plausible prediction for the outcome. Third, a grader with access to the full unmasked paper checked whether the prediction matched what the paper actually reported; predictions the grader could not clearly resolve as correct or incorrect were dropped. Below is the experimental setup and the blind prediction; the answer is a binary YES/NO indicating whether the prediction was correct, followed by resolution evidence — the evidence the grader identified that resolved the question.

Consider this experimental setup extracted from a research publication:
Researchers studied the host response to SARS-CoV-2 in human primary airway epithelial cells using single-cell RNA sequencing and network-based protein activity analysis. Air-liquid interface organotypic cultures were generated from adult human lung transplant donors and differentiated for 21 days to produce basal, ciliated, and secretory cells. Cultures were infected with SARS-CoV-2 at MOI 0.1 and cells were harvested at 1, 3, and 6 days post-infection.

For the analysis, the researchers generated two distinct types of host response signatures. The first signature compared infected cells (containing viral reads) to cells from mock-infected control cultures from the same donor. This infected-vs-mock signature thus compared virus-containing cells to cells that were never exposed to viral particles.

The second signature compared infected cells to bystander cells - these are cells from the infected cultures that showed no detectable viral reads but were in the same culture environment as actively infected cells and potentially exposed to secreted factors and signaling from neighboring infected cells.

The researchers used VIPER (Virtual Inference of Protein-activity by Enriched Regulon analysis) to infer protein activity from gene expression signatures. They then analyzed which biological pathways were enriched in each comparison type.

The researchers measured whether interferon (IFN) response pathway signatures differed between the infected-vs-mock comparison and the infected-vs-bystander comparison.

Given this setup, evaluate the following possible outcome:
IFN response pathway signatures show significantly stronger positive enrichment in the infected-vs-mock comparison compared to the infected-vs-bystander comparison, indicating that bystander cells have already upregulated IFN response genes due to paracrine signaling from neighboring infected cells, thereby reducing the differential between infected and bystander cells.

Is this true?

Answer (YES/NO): YES